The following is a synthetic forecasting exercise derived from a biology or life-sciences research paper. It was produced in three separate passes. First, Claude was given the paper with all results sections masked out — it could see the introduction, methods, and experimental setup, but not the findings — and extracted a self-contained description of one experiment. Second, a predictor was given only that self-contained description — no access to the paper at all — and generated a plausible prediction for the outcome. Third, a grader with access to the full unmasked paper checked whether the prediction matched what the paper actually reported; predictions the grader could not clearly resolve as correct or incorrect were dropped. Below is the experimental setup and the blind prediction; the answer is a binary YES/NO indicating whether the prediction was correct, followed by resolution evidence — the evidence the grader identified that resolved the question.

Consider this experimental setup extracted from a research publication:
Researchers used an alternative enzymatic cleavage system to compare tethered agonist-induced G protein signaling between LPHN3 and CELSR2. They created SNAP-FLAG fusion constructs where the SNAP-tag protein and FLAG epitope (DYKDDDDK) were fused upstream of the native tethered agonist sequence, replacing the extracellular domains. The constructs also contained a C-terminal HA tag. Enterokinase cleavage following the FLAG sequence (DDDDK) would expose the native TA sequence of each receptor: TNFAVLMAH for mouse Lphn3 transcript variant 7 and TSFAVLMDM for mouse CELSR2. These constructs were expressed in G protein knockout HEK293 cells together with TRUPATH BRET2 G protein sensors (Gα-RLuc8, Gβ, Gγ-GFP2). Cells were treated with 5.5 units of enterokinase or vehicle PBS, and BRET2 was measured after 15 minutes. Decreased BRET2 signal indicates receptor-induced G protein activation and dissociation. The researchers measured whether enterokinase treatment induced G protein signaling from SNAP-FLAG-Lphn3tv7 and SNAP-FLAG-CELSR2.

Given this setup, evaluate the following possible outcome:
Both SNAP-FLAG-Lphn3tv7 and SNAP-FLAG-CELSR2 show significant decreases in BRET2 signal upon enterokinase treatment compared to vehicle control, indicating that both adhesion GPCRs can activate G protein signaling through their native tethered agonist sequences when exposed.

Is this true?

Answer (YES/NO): NO